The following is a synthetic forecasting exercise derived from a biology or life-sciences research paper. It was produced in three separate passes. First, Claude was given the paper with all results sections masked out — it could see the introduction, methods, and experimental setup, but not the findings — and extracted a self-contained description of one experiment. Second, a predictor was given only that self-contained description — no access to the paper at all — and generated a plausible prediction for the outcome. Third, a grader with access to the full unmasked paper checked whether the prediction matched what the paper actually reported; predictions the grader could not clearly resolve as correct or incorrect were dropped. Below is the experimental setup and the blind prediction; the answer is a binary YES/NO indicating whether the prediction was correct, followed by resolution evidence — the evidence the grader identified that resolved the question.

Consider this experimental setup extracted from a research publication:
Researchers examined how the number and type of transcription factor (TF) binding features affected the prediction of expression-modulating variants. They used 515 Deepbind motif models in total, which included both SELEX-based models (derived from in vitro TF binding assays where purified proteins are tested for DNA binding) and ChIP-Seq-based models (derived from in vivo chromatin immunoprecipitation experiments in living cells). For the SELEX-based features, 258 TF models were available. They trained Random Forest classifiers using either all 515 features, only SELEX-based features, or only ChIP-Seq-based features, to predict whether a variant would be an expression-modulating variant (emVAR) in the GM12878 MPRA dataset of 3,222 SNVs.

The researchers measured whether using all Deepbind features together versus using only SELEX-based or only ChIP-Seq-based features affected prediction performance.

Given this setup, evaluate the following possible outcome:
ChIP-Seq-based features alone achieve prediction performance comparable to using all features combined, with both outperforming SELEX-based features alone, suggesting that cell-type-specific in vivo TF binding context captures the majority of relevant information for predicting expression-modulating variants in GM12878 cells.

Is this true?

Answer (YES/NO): NO